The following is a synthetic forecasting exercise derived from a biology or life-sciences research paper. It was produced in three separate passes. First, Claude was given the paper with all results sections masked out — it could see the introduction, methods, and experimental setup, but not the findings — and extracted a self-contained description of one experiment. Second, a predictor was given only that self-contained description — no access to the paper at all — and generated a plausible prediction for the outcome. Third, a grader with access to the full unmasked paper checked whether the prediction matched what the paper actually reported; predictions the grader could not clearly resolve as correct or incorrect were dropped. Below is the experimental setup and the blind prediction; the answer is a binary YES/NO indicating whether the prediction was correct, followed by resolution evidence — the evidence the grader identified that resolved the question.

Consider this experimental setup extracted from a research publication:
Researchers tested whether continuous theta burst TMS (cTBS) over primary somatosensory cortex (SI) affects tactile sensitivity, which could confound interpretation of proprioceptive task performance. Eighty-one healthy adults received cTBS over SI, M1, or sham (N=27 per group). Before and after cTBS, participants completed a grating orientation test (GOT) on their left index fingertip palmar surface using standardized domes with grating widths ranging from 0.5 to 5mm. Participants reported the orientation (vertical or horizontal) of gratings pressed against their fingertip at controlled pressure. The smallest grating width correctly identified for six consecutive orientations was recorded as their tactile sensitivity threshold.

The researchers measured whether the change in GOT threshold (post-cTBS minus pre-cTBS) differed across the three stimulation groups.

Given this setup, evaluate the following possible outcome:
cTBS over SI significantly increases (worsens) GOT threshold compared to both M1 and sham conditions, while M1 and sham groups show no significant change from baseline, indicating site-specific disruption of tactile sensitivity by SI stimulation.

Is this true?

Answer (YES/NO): NO